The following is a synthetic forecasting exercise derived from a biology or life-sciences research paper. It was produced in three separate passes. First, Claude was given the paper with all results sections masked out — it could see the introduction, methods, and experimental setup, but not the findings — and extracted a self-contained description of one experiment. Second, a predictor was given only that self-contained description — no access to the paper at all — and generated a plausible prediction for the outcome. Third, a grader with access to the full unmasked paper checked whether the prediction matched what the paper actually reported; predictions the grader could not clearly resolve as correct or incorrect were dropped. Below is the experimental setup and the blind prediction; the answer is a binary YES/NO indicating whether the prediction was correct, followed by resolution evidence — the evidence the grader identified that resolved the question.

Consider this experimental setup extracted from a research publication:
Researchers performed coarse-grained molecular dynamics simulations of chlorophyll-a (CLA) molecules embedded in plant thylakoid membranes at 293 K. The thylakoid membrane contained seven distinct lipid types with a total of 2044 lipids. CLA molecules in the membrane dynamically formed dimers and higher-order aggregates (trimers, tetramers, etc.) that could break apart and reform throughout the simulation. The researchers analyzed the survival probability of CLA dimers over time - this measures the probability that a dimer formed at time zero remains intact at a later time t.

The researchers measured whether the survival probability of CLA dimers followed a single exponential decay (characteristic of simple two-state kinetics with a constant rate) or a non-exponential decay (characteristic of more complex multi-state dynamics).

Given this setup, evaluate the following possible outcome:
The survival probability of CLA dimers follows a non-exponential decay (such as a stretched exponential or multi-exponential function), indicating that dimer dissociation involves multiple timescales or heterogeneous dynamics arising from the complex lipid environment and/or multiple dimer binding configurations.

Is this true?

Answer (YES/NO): YES